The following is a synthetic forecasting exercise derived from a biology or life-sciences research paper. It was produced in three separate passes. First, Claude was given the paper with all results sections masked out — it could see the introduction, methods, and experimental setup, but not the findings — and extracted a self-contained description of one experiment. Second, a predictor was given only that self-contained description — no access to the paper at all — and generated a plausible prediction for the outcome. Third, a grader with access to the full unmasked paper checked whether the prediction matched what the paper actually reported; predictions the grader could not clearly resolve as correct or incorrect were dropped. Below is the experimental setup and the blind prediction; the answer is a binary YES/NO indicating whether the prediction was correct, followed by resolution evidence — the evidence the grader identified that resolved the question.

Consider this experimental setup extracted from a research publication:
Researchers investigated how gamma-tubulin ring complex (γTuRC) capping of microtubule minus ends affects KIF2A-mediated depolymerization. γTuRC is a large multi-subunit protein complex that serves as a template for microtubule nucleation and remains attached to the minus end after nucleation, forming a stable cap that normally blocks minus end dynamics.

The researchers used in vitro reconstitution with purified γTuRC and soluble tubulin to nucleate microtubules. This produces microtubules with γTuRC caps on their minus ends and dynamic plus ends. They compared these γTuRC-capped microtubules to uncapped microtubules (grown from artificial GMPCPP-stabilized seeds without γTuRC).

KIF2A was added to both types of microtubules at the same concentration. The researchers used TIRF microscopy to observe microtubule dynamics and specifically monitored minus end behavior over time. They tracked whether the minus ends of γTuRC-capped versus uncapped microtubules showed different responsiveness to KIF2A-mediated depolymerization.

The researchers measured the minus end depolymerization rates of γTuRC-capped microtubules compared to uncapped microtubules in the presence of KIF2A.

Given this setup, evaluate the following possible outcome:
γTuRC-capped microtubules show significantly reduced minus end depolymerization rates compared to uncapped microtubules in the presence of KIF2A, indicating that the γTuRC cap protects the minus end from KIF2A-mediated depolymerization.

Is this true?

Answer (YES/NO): YES